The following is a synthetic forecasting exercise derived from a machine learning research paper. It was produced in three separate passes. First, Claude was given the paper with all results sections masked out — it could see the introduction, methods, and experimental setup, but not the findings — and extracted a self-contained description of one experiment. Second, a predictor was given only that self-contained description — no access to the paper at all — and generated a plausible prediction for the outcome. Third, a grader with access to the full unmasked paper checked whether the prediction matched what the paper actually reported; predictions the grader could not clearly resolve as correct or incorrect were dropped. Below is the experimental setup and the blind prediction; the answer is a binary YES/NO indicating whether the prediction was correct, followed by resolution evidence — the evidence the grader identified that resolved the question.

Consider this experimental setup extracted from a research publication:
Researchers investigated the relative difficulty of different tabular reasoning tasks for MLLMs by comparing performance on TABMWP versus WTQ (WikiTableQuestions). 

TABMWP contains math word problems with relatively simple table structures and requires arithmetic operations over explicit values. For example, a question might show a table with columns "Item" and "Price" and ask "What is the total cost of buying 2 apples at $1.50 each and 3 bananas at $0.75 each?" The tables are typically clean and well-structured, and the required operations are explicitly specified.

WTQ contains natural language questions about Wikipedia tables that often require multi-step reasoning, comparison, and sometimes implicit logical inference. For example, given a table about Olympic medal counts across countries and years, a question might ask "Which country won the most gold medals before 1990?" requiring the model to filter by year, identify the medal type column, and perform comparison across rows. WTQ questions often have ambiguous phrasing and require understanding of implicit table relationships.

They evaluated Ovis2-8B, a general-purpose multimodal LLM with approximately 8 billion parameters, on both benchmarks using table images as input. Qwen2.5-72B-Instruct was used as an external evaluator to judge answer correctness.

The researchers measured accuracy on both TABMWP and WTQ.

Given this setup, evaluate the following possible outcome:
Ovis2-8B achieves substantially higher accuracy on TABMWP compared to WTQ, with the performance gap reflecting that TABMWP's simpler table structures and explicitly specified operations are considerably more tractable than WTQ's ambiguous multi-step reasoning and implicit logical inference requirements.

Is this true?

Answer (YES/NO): YES